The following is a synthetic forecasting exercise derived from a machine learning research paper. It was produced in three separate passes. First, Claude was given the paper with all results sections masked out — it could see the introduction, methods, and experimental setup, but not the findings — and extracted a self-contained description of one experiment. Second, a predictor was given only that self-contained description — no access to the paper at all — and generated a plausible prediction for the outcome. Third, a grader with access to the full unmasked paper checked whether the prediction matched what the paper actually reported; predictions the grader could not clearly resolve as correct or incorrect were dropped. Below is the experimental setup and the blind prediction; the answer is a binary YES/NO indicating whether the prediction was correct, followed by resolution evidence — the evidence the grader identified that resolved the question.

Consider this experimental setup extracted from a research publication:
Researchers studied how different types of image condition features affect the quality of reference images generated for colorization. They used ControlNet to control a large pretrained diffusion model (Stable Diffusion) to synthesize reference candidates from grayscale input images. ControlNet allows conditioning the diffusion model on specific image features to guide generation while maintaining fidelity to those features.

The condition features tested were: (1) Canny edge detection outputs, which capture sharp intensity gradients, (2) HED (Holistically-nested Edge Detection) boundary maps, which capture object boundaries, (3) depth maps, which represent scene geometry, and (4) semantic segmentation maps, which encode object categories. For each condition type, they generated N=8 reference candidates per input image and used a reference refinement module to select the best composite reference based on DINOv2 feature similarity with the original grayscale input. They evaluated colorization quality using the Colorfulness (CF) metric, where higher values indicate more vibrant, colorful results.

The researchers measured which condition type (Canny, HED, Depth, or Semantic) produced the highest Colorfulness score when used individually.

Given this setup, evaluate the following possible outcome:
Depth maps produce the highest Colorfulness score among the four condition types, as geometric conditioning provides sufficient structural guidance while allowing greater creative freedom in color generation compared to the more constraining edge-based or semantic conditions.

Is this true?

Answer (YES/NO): NO